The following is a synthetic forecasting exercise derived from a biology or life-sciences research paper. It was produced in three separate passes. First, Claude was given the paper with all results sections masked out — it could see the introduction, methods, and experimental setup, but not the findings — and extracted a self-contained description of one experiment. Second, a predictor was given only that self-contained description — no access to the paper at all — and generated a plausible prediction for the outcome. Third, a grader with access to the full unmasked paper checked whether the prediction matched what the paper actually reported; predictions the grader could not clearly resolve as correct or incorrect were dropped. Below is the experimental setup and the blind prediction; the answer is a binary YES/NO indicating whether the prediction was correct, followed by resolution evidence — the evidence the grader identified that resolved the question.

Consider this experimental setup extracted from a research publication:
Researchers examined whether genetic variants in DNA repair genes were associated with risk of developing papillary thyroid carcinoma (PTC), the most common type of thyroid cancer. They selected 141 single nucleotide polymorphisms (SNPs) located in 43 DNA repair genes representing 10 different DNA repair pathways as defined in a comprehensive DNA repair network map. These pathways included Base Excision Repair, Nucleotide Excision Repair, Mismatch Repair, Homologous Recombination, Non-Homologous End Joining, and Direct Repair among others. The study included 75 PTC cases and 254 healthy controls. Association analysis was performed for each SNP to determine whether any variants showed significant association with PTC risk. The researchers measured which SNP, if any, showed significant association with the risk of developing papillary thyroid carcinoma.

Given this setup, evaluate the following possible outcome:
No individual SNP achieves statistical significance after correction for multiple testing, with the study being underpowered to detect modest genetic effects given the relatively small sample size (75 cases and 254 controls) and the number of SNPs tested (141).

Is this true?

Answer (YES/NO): NO